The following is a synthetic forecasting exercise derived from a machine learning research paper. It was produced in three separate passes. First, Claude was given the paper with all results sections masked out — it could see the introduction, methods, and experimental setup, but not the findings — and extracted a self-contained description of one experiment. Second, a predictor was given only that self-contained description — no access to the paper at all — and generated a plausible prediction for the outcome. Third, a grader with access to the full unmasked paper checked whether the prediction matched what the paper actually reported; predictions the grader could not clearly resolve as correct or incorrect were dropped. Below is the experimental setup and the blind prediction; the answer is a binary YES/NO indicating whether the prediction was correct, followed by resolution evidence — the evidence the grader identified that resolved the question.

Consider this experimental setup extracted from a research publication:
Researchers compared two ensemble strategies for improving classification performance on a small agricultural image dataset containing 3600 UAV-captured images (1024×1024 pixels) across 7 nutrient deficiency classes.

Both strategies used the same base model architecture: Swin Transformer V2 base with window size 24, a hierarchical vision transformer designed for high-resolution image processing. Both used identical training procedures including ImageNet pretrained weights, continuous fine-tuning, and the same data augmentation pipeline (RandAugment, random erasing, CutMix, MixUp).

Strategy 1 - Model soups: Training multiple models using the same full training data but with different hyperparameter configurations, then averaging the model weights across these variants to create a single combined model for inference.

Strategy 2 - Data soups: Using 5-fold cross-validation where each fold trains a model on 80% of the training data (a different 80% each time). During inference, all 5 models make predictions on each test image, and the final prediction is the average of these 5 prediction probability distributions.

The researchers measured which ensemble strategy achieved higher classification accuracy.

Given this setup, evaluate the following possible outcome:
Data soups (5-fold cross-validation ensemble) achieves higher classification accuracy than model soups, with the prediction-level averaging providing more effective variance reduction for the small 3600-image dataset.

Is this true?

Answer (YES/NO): YES